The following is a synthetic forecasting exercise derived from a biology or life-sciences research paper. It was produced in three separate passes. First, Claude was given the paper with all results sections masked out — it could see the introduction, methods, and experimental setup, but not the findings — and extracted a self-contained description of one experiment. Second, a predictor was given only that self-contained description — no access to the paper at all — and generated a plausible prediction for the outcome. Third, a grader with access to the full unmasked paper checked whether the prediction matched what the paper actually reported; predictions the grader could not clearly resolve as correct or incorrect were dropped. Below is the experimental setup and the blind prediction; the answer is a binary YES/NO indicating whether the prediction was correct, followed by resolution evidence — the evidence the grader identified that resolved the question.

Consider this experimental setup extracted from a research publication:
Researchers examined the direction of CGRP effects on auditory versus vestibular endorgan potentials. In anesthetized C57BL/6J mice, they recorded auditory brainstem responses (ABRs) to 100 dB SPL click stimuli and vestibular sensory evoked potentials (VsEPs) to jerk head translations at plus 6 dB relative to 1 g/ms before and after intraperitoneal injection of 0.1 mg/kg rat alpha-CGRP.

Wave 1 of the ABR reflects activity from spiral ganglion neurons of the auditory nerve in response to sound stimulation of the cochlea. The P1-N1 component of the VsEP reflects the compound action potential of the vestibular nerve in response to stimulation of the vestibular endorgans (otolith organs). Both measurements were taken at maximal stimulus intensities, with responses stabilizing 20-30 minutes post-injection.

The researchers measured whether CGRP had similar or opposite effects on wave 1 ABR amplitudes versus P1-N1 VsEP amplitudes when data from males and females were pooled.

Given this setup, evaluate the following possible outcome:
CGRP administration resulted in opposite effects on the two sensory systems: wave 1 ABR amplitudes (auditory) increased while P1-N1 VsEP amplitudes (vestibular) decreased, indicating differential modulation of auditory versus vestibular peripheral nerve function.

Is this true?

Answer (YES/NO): YES